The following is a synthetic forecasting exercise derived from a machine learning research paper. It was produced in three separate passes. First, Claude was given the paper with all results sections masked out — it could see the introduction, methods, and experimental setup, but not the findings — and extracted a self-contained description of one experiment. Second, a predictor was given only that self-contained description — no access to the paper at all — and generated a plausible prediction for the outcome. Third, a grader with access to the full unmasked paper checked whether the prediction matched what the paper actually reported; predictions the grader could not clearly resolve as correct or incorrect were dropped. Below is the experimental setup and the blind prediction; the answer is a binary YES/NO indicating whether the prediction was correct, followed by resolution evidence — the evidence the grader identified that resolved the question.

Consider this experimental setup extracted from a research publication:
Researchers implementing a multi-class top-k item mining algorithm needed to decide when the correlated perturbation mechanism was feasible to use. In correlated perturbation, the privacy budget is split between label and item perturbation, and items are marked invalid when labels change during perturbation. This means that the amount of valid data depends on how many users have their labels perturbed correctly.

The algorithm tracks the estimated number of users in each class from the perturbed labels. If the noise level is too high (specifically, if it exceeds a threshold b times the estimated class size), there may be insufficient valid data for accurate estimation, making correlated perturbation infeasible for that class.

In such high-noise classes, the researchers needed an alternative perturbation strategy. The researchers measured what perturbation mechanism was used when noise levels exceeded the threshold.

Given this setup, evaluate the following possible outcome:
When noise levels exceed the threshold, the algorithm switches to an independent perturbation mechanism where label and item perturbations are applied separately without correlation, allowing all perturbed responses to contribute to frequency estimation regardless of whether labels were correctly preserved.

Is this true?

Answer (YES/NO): NO